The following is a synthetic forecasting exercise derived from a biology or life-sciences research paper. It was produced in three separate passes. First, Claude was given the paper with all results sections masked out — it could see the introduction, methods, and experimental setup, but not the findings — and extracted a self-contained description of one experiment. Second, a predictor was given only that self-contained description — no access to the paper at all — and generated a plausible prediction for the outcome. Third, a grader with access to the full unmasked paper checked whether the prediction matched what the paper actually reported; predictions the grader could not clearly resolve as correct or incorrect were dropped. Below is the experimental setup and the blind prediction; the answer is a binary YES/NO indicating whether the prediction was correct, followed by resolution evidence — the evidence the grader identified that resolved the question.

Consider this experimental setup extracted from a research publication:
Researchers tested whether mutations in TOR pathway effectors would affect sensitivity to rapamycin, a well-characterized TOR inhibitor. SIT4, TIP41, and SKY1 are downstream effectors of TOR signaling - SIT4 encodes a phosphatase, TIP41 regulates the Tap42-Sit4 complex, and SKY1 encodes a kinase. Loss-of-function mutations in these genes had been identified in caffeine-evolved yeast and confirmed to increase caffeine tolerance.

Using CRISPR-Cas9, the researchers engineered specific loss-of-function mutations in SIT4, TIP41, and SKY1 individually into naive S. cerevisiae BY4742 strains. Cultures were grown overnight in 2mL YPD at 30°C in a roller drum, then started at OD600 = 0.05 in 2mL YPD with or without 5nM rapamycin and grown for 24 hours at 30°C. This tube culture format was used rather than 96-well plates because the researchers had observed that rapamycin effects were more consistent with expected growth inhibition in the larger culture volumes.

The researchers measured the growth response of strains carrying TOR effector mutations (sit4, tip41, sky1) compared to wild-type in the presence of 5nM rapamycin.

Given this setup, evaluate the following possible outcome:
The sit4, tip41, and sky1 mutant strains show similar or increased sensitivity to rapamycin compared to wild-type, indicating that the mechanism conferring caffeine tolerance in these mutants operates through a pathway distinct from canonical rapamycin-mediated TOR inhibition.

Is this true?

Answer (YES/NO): NO